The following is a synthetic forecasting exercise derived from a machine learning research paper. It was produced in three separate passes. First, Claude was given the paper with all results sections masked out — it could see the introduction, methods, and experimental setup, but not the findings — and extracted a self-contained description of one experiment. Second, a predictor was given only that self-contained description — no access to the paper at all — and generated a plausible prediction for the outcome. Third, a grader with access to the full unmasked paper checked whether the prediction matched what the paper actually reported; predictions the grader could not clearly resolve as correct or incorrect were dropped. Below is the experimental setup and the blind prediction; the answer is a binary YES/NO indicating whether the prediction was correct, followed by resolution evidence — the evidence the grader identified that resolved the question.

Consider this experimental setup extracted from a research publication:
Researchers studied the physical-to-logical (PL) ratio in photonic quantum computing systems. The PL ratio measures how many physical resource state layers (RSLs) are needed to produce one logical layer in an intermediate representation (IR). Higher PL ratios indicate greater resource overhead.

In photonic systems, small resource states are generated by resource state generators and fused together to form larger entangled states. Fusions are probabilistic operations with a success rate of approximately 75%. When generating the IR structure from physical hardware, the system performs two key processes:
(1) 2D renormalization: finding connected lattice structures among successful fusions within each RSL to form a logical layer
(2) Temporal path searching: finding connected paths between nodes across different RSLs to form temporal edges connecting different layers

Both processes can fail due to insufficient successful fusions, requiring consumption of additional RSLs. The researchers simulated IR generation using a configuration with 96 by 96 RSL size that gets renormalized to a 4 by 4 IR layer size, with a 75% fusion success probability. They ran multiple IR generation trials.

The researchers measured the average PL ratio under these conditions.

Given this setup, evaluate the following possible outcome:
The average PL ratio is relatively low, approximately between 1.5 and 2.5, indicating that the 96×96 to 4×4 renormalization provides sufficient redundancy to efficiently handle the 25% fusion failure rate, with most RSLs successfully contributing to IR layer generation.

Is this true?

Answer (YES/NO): NO